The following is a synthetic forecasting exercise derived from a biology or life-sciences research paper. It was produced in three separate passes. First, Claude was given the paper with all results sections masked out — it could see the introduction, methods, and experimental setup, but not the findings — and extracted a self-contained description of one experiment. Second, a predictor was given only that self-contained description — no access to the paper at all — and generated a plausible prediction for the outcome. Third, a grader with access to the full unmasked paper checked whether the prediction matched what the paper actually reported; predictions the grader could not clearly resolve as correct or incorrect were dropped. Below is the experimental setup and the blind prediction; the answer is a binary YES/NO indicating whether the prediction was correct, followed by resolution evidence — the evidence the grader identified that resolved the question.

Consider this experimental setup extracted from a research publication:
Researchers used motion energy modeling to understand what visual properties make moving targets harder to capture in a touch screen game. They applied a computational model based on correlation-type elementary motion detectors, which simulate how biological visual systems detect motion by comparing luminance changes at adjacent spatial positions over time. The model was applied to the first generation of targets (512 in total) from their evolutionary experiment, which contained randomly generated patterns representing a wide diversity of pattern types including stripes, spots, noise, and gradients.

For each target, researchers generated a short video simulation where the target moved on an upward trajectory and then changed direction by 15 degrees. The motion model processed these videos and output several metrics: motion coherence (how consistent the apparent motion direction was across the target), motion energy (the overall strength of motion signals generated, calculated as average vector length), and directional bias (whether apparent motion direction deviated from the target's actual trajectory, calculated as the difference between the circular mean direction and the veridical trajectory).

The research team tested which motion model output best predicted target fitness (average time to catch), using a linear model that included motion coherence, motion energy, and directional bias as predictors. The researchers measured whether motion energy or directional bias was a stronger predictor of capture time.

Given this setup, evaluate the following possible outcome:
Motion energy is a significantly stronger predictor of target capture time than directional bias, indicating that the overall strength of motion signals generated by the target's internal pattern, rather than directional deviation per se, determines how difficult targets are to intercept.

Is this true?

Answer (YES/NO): YES